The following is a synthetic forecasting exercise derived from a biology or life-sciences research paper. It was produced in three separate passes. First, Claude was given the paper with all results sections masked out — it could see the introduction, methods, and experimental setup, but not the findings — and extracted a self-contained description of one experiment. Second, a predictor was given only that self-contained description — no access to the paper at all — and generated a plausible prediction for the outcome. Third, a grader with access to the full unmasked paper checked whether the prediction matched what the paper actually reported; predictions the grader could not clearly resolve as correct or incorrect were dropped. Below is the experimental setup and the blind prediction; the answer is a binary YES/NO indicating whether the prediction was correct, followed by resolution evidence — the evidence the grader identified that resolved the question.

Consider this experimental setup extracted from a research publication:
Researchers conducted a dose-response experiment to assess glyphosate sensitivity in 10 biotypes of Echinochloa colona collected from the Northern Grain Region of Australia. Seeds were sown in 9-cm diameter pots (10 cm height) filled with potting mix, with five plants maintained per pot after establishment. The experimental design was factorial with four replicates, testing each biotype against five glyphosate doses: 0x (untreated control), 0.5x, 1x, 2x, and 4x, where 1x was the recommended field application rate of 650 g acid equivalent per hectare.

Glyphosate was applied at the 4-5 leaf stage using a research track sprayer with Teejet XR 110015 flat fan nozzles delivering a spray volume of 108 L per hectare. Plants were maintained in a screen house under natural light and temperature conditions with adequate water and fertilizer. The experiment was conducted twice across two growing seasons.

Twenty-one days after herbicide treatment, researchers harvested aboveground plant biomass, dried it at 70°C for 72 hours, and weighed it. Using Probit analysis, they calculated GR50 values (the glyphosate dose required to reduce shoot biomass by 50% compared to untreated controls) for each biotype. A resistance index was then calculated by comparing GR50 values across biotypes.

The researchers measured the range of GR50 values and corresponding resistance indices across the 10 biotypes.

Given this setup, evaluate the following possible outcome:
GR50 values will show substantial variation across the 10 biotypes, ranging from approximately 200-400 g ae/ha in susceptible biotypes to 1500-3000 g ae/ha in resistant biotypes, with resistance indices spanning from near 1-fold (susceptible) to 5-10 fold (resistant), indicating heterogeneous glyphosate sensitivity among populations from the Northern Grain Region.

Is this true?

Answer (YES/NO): YES